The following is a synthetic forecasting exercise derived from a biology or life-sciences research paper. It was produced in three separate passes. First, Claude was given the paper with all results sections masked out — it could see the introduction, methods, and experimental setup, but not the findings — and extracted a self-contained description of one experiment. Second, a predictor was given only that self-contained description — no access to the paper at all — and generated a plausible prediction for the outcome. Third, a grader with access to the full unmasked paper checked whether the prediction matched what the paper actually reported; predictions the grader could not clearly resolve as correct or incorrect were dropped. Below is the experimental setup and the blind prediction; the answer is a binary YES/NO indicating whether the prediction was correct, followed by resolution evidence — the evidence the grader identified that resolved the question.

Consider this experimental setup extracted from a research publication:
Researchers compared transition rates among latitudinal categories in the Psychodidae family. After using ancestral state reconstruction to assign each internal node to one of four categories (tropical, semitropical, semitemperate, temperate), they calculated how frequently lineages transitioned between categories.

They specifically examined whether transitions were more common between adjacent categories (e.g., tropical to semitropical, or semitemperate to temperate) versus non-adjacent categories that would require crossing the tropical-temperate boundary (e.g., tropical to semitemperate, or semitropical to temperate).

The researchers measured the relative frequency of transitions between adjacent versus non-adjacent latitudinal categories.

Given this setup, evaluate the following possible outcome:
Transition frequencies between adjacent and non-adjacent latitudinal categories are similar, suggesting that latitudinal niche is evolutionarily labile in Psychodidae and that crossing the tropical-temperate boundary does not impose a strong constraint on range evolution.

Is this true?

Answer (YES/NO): NO